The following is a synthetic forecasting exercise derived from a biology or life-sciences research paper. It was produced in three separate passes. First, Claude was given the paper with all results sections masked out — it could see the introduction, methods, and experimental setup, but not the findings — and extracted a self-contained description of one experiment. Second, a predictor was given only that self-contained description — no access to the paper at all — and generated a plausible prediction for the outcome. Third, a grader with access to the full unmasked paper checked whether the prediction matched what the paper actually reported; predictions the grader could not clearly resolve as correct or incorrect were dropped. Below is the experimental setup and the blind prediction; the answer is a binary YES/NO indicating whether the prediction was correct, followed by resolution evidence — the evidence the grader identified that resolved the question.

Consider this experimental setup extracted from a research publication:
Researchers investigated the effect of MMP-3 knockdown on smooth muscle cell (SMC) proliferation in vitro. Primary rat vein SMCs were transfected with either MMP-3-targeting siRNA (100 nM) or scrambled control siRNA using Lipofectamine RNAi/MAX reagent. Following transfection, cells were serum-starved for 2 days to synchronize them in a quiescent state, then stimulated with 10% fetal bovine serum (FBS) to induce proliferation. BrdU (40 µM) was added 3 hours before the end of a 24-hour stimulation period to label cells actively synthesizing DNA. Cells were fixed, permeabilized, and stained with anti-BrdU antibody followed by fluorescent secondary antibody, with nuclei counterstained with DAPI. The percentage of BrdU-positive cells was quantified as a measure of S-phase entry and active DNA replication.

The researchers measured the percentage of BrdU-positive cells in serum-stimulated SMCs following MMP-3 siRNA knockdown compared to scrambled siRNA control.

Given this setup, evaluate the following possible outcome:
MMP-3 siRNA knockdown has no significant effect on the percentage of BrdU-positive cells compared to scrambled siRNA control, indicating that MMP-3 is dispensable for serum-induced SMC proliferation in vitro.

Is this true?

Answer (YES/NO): NO